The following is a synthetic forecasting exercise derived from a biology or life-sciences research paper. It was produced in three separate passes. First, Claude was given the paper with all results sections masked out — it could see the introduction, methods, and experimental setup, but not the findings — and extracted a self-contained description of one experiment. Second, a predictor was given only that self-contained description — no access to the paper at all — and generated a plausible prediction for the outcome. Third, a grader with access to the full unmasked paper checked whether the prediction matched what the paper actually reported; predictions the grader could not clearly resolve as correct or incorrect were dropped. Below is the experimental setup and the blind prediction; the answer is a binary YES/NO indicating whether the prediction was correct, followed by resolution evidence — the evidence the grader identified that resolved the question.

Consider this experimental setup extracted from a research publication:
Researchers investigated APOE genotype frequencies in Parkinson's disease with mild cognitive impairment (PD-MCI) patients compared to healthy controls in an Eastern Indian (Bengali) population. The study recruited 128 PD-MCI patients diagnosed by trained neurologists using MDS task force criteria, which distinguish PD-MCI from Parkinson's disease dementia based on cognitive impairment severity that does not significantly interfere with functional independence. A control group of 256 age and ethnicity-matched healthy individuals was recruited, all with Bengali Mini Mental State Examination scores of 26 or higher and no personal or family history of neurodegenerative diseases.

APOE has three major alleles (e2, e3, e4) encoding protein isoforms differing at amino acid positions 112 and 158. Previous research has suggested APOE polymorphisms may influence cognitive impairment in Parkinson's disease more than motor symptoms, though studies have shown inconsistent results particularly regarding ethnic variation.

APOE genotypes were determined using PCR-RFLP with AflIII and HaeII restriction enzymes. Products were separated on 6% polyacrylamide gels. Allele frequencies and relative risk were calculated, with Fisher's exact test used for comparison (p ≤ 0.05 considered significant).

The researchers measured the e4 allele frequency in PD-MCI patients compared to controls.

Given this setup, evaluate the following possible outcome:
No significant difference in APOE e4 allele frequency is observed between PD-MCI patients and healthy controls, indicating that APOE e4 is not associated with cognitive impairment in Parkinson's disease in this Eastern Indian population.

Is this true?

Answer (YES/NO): NO